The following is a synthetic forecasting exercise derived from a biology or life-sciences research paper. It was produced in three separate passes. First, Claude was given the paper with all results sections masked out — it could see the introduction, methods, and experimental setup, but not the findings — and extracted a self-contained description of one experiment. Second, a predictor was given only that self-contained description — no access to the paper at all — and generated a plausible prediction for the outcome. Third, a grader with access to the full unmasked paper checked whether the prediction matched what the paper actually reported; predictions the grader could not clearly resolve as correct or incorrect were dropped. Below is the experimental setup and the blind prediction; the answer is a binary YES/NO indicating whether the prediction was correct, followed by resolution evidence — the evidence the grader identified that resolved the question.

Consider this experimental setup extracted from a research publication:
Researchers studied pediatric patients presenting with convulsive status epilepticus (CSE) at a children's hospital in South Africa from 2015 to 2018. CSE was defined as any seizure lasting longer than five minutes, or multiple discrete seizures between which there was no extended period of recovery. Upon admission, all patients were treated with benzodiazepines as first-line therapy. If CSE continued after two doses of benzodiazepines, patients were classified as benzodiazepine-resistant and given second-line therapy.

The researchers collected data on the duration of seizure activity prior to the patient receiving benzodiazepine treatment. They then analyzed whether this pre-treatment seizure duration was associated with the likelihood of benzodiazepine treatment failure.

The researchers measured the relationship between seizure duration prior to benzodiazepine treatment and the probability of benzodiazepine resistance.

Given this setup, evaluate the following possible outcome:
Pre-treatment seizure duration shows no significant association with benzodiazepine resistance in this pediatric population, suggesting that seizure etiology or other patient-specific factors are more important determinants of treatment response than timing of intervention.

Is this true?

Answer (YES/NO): NO